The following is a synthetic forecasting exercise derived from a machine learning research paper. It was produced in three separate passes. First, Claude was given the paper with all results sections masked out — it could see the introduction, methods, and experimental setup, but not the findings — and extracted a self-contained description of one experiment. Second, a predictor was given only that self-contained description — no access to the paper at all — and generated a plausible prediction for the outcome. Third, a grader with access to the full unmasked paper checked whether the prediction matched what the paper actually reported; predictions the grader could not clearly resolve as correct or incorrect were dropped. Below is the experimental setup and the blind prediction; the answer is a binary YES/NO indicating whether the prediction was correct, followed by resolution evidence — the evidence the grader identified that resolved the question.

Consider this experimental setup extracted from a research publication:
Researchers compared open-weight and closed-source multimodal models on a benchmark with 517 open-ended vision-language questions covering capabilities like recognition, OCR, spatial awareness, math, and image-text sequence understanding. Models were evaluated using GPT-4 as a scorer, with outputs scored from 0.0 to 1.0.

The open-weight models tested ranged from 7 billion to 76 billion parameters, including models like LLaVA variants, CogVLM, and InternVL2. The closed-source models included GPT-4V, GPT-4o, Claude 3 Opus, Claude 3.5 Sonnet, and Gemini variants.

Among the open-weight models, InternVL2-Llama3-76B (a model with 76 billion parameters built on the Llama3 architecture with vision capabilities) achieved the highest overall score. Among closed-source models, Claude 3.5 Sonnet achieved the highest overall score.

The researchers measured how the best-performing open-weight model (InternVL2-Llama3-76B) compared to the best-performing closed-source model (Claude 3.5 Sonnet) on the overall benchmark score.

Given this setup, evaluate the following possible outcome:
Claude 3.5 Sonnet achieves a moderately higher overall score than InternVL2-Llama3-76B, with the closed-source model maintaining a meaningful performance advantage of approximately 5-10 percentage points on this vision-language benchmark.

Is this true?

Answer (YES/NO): NO